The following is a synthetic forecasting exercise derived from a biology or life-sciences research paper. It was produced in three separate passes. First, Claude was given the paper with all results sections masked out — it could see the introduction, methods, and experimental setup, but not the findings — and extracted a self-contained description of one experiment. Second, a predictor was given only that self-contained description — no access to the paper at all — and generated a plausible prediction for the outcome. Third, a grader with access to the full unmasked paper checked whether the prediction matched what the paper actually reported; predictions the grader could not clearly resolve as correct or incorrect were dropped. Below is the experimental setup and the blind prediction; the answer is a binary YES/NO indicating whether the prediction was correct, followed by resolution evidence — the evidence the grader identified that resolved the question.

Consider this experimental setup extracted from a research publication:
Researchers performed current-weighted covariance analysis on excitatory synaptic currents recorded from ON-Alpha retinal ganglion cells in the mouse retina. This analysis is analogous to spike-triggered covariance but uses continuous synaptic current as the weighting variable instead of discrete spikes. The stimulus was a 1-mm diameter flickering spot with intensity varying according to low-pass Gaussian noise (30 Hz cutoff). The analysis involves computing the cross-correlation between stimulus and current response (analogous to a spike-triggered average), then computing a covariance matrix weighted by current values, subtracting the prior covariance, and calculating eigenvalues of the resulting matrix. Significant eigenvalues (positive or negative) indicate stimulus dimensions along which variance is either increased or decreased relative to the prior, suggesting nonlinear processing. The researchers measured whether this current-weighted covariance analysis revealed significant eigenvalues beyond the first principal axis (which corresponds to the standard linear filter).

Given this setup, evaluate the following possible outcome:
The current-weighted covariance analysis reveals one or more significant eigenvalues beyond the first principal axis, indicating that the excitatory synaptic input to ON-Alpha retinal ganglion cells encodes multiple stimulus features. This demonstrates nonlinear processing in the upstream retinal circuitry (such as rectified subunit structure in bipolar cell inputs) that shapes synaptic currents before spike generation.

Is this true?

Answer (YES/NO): YES